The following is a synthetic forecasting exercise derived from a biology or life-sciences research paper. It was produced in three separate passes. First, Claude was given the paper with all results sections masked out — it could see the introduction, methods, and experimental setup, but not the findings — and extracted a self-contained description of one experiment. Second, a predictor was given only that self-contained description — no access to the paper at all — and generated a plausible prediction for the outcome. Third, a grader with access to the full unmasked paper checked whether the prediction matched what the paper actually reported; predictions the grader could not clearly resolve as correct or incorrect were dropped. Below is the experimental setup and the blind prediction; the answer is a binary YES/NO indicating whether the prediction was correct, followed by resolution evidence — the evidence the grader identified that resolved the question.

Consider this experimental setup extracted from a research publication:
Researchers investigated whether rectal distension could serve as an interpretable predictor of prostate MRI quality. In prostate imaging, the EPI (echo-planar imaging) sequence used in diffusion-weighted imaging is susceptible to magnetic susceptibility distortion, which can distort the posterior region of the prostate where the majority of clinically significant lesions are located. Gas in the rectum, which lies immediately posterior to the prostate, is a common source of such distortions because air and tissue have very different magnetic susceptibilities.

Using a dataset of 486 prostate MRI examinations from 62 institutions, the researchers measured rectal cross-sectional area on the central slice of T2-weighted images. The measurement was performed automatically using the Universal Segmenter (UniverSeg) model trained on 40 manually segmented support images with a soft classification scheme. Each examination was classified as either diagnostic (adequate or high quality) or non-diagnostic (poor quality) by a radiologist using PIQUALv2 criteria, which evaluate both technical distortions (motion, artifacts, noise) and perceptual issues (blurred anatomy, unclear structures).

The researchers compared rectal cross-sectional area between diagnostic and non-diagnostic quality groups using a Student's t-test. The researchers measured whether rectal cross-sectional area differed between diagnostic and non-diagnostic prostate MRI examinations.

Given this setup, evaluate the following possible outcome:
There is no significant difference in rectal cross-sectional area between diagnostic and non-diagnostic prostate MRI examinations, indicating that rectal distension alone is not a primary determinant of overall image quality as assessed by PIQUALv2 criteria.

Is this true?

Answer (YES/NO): NO